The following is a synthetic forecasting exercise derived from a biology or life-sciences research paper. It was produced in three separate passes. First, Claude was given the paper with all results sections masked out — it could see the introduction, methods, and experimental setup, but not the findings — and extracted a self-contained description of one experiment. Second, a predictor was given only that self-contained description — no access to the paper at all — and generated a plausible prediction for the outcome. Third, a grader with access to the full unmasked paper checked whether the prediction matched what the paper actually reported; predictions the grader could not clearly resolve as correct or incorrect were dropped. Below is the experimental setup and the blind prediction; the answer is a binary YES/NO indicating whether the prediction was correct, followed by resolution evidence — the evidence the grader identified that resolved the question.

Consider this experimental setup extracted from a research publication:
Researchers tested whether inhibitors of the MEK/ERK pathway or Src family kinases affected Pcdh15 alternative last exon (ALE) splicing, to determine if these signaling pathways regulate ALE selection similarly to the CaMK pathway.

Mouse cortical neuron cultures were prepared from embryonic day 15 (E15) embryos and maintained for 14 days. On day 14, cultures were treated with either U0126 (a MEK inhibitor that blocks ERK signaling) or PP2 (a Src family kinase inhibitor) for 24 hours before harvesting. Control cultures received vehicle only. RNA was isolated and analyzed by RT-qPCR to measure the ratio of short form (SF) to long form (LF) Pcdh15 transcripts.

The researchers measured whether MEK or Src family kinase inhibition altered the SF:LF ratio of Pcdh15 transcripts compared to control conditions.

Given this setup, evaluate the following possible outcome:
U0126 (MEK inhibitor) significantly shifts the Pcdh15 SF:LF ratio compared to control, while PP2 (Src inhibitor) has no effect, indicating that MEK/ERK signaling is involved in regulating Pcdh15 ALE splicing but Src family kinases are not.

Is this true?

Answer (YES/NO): NO